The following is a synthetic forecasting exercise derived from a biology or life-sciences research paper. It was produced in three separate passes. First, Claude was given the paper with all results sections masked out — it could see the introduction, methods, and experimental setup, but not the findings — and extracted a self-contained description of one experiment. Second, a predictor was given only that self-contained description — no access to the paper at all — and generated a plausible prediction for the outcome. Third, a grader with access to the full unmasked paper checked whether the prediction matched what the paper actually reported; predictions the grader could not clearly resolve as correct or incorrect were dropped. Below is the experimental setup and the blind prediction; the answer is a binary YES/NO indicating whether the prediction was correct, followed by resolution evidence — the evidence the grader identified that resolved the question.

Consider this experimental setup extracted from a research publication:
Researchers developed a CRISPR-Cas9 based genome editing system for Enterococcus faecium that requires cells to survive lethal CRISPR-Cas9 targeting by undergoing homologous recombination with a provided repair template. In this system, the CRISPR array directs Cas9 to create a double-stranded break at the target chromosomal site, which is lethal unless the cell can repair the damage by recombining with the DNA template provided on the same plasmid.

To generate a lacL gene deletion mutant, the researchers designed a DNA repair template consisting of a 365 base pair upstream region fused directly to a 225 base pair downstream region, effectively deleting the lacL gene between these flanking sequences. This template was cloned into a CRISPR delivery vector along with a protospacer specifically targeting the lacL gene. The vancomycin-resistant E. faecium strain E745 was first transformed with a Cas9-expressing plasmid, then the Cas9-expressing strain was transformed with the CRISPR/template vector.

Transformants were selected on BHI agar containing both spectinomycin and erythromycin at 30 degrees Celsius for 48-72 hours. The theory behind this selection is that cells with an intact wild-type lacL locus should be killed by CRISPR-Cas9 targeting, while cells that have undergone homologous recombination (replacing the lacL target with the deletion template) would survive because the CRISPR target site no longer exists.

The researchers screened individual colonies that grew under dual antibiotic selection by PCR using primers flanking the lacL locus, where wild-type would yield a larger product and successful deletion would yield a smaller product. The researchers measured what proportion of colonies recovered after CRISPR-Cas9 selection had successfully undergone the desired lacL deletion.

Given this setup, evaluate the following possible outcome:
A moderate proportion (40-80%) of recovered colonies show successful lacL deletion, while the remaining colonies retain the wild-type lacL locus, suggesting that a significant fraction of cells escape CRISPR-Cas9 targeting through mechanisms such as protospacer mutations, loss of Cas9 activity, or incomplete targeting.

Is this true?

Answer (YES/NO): NO